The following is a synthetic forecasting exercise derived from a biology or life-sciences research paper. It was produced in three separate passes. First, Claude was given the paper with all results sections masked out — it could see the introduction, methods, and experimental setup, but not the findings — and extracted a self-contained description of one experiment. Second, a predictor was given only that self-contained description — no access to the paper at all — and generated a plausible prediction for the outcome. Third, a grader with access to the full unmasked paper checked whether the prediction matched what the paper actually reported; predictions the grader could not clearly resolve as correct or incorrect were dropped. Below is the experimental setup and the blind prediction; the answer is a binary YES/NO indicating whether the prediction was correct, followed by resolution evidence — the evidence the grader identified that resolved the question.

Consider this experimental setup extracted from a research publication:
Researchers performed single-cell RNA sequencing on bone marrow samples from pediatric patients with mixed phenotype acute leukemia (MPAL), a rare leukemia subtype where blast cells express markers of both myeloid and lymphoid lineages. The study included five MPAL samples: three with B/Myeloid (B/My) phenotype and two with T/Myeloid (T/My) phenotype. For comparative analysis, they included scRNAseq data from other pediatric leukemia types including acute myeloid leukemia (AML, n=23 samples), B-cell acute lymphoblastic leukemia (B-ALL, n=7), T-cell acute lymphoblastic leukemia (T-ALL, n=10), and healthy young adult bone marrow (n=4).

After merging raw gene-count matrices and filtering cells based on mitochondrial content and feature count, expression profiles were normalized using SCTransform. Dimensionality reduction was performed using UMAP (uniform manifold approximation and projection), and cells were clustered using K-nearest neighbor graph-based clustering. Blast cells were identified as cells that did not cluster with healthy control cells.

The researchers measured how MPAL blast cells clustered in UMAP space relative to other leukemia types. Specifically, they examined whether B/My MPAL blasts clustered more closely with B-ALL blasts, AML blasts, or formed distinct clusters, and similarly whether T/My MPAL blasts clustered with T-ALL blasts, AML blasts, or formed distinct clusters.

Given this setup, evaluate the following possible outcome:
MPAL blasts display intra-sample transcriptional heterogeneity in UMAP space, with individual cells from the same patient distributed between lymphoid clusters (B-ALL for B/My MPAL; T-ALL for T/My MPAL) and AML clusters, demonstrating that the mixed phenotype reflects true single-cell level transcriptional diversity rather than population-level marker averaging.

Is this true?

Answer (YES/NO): NO